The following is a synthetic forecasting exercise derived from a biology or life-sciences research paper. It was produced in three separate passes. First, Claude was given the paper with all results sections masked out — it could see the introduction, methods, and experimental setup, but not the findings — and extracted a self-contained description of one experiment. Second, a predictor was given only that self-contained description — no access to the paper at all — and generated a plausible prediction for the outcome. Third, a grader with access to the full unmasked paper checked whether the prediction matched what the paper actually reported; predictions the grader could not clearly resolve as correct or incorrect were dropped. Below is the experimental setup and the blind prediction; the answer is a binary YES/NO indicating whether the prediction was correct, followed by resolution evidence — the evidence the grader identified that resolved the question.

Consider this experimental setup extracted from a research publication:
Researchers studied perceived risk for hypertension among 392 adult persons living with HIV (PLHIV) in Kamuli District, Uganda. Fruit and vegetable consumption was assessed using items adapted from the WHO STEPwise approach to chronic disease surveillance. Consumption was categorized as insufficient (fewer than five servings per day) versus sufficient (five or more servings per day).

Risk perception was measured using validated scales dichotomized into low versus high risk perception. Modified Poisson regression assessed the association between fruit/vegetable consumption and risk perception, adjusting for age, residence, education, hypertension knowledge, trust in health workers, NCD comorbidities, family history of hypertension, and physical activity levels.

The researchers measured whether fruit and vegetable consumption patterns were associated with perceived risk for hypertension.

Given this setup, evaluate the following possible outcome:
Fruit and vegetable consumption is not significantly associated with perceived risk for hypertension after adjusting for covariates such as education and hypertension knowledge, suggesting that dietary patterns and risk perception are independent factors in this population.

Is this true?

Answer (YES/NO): NO